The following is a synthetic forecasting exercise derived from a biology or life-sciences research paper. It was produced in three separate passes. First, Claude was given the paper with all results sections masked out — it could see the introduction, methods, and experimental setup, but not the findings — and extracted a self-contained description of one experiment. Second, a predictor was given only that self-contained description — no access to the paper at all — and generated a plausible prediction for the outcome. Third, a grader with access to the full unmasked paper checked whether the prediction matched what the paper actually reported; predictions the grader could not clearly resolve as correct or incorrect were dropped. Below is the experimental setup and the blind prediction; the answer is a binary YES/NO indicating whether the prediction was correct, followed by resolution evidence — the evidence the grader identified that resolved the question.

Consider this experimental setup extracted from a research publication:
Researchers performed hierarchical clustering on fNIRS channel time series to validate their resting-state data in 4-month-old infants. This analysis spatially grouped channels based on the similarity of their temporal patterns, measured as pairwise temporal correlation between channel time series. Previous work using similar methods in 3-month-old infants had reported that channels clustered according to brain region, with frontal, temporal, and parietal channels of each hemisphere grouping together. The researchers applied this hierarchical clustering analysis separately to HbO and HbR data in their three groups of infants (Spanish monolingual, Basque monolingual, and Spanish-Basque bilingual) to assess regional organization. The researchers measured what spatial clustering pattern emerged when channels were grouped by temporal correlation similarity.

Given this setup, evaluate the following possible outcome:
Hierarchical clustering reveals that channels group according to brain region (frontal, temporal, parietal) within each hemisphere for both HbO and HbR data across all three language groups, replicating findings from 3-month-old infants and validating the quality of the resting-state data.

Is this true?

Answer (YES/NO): YES